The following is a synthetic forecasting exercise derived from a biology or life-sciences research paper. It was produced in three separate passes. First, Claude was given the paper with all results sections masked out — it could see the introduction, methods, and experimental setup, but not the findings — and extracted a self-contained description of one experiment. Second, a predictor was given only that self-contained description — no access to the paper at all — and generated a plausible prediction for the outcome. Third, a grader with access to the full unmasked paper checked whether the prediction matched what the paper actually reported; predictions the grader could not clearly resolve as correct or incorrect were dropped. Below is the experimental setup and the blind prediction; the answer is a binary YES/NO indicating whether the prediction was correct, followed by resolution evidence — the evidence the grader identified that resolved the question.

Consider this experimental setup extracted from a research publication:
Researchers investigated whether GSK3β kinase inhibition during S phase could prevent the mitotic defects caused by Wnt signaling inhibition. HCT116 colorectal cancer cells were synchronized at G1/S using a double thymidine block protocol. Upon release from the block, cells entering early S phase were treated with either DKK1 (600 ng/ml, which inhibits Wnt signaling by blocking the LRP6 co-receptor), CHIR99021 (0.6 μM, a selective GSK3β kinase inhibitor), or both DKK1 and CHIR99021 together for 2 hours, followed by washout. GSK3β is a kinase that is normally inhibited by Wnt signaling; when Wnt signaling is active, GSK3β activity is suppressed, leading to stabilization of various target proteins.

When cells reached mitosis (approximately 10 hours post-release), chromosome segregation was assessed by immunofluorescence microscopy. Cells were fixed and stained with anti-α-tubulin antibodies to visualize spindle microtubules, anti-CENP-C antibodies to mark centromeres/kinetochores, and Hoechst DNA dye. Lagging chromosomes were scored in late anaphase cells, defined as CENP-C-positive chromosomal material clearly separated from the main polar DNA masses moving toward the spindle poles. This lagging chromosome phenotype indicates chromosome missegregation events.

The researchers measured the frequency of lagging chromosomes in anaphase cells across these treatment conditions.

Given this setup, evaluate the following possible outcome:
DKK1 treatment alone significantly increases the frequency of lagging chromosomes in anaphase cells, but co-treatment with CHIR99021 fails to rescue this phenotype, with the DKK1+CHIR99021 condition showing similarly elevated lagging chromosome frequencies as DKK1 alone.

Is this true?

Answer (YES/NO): NO